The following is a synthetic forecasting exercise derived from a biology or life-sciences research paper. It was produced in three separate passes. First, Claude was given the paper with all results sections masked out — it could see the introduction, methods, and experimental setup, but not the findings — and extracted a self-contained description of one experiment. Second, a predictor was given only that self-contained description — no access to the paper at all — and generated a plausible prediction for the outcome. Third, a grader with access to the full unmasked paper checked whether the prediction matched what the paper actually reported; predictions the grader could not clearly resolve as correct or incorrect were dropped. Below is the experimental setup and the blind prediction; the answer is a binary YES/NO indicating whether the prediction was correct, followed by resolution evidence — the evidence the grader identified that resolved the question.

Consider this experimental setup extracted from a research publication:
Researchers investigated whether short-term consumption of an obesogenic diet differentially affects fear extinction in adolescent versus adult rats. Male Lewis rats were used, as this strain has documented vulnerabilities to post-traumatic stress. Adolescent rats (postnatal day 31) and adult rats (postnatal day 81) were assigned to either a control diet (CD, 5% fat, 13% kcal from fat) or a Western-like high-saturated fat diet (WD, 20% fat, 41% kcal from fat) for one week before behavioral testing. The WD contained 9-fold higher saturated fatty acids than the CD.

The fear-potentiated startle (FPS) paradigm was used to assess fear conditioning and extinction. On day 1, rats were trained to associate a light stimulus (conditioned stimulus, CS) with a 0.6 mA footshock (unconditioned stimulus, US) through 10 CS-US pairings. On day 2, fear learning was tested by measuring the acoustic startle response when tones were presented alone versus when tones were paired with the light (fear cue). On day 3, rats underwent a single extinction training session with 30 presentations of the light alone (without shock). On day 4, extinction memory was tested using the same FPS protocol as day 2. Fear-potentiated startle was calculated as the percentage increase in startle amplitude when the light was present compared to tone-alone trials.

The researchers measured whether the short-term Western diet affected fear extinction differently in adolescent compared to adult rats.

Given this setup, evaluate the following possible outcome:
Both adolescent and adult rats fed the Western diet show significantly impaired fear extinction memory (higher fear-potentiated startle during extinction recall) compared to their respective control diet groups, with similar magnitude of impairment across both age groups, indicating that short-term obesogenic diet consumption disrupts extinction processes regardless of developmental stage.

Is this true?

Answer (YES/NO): NO